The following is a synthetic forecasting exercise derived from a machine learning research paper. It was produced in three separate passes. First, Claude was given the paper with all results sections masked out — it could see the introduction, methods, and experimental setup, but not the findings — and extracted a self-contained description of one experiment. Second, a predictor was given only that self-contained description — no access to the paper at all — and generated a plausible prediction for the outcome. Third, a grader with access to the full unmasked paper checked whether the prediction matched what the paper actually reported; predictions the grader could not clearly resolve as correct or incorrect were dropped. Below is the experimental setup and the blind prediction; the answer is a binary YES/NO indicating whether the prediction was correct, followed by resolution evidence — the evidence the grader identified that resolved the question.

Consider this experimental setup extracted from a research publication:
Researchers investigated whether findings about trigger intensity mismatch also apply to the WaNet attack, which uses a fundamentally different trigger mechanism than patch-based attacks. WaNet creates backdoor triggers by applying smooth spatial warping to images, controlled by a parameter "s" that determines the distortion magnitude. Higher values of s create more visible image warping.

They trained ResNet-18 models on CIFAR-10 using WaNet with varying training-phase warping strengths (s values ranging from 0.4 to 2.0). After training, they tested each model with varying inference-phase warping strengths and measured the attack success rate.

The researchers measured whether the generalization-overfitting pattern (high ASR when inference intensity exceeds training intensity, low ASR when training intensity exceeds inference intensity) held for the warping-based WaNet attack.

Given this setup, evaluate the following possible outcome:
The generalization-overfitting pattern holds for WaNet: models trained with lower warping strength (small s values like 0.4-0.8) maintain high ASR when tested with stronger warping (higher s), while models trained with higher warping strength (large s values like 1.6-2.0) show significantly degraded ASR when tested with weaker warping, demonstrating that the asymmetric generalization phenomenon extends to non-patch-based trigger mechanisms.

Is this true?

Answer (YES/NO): YES